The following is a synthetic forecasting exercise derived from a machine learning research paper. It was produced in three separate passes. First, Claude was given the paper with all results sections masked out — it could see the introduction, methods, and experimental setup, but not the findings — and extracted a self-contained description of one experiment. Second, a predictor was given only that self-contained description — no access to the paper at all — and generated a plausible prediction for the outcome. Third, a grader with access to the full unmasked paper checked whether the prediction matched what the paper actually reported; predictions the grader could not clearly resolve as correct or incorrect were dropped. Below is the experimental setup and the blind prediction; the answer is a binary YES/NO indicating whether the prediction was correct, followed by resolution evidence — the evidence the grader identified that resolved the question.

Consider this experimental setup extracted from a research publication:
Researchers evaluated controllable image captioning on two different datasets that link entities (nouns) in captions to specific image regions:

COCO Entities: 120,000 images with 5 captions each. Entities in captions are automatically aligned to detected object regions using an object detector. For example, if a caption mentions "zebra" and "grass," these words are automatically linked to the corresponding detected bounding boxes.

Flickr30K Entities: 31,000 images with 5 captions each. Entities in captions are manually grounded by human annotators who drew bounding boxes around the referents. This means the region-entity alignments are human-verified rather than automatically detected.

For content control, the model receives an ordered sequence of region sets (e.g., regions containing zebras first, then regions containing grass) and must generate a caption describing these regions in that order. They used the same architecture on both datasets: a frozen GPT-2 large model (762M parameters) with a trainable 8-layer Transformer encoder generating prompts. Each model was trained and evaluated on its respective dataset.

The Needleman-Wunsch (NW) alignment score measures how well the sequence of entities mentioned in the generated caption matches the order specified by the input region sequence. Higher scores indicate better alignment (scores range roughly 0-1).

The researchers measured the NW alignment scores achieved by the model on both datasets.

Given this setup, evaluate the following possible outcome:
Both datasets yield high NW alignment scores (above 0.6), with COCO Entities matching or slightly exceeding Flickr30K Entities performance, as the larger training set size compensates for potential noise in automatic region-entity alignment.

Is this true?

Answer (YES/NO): NO